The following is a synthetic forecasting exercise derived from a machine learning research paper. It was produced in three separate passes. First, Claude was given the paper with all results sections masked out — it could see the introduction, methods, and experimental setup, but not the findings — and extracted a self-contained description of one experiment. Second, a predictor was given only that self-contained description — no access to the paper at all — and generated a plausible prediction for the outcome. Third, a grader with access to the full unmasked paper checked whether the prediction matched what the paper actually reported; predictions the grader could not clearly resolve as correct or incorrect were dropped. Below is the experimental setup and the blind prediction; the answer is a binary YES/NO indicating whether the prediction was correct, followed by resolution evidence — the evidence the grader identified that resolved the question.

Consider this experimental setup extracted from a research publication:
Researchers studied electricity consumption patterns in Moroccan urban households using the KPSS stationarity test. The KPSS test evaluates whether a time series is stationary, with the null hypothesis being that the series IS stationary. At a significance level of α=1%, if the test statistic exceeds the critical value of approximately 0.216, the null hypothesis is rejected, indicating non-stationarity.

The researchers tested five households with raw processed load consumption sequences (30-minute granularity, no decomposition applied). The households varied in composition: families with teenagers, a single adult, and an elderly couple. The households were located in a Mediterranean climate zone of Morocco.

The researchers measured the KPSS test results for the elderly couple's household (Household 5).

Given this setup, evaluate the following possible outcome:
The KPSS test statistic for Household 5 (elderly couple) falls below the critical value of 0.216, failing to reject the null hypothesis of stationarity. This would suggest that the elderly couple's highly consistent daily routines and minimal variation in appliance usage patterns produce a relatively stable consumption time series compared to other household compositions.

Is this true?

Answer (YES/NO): YES